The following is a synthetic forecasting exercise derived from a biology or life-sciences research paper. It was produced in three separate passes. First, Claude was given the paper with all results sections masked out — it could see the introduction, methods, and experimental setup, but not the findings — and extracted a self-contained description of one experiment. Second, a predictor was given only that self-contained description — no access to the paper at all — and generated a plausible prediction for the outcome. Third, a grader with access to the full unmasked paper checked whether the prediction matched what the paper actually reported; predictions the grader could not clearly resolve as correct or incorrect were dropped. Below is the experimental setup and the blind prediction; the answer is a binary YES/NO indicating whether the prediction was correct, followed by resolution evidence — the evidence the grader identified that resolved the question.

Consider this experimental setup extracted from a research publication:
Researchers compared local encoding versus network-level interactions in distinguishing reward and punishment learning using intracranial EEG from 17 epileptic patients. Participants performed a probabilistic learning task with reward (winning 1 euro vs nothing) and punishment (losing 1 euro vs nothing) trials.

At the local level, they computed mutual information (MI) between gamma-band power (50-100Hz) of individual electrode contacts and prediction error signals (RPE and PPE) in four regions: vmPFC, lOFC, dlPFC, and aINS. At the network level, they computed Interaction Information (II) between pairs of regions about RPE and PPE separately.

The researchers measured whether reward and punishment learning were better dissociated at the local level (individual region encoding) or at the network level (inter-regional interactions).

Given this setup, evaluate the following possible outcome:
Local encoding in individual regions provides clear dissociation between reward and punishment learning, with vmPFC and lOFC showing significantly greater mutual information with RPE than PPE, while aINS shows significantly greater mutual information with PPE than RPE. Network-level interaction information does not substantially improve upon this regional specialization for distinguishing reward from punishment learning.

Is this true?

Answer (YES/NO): NO